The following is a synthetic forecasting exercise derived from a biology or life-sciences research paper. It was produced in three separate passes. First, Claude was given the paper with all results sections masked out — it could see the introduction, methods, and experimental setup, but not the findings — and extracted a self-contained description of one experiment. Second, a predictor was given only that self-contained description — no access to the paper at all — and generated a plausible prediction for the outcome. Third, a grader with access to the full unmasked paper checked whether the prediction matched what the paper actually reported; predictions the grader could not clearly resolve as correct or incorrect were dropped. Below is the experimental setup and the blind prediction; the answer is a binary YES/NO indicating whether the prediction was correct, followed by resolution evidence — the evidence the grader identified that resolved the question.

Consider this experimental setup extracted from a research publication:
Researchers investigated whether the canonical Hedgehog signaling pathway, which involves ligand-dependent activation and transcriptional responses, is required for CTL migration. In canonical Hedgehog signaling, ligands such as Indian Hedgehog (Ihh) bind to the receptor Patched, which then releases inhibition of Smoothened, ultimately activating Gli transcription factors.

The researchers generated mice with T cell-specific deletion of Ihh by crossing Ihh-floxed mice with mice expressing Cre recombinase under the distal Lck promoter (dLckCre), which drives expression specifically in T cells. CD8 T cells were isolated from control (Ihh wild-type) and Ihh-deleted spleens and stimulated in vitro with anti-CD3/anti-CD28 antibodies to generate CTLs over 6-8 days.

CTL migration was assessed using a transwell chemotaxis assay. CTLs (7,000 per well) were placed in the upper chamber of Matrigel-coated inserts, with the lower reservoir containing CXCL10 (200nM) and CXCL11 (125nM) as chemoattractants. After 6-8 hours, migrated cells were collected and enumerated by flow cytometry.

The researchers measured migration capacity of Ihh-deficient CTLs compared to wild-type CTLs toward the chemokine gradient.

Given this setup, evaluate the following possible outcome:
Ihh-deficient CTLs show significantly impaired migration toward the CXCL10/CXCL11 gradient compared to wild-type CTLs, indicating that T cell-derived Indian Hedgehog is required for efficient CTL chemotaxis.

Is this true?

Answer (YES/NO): NO